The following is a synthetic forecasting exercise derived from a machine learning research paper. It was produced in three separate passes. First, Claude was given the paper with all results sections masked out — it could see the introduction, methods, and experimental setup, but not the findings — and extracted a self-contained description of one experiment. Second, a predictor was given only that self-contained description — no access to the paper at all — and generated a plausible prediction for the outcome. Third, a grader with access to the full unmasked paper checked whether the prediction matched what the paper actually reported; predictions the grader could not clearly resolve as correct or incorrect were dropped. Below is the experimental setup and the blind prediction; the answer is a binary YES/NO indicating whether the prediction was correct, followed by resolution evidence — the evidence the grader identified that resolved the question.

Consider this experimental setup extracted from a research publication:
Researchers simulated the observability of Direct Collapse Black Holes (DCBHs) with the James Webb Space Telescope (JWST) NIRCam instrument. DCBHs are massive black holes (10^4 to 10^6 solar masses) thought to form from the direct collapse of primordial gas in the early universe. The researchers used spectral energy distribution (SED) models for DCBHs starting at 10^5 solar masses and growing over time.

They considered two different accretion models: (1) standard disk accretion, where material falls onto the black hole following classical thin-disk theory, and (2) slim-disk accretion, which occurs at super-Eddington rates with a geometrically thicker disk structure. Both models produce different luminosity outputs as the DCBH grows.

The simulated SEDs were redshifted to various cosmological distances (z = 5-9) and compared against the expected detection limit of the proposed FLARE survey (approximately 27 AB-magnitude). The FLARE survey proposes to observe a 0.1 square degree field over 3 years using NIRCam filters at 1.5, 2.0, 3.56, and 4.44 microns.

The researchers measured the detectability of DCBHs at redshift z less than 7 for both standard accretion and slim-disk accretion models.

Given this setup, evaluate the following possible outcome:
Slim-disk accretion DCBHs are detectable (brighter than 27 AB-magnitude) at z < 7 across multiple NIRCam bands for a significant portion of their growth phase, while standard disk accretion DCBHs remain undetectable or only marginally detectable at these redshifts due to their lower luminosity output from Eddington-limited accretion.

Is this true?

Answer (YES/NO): NO